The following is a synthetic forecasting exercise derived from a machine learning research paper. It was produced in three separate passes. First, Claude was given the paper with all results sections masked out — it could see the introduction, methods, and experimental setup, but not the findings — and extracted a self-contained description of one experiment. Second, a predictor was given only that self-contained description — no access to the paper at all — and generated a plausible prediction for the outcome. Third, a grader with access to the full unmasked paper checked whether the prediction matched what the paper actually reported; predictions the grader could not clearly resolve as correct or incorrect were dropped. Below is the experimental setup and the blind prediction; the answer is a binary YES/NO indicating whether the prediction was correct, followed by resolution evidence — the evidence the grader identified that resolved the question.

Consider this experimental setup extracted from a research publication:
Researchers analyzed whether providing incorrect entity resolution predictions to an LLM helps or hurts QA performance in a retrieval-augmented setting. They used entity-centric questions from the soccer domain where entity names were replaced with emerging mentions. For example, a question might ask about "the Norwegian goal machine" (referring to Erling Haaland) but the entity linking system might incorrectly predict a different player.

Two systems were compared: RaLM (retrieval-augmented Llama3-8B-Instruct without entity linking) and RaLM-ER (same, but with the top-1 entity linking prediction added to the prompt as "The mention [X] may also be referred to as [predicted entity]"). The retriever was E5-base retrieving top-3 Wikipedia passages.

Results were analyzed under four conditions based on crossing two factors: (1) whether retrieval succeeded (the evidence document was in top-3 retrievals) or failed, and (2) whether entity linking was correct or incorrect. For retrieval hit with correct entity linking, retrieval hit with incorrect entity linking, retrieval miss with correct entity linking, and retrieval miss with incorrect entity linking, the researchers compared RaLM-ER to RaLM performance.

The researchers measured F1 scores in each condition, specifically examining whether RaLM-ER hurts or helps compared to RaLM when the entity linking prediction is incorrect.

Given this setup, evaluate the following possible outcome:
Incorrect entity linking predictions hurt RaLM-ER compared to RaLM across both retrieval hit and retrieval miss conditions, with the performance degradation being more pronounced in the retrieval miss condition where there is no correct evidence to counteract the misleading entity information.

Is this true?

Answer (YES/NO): NO